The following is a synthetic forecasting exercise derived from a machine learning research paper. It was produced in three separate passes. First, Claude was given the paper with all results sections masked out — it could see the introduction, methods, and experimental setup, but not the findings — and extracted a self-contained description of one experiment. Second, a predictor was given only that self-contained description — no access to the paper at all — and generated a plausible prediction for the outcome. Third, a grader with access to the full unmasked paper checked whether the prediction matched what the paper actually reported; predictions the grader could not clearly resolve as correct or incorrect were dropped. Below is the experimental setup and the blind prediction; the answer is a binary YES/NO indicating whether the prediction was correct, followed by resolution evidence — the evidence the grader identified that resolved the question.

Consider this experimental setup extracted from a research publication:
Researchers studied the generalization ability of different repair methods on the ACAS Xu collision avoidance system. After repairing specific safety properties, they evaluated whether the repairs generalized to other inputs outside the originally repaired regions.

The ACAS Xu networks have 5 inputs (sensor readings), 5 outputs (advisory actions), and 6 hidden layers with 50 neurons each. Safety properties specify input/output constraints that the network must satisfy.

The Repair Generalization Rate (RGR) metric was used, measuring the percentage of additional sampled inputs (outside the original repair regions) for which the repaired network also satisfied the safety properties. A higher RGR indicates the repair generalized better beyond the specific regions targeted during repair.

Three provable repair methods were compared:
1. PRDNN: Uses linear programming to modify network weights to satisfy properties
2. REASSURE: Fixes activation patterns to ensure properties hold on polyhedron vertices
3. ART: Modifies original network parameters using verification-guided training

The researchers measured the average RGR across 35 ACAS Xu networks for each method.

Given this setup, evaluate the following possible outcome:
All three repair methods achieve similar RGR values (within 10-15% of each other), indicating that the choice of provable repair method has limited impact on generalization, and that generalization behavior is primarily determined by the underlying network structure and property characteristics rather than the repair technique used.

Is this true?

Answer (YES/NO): NO